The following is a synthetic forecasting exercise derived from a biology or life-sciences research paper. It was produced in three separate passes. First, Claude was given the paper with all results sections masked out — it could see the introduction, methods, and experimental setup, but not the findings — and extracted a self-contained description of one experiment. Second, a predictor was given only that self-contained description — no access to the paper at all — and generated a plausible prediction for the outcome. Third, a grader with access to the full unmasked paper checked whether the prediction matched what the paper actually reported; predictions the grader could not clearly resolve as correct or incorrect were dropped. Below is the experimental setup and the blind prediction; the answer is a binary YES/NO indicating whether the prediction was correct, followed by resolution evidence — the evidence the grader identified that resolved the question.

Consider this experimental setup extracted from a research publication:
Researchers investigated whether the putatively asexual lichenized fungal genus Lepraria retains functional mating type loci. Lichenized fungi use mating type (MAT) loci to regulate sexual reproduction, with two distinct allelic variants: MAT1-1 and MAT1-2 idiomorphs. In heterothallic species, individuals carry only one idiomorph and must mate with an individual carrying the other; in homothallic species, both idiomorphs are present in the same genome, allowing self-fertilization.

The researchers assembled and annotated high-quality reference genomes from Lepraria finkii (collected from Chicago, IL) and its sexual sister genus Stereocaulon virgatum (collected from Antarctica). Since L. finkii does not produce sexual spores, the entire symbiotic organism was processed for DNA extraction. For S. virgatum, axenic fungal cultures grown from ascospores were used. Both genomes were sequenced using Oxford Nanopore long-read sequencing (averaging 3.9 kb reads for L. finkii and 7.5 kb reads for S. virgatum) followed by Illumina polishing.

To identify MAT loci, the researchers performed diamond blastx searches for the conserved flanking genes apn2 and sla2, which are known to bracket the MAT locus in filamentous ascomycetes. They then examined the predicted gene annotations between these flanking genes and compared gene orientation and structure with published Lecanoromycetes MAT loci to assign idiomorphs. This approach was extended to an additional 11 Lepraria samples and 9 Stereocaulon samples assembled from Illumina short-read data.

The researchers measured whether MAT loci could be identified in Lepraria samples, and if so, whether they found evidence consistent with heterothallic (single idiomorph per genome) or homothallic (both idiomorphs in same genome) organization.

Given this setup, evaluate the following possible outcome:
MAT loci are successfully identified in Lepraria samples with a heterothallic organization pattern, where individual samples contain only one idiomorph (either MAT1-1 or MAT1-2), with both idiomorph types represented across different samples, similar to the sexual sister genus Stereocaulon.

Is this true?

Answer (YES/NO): YES